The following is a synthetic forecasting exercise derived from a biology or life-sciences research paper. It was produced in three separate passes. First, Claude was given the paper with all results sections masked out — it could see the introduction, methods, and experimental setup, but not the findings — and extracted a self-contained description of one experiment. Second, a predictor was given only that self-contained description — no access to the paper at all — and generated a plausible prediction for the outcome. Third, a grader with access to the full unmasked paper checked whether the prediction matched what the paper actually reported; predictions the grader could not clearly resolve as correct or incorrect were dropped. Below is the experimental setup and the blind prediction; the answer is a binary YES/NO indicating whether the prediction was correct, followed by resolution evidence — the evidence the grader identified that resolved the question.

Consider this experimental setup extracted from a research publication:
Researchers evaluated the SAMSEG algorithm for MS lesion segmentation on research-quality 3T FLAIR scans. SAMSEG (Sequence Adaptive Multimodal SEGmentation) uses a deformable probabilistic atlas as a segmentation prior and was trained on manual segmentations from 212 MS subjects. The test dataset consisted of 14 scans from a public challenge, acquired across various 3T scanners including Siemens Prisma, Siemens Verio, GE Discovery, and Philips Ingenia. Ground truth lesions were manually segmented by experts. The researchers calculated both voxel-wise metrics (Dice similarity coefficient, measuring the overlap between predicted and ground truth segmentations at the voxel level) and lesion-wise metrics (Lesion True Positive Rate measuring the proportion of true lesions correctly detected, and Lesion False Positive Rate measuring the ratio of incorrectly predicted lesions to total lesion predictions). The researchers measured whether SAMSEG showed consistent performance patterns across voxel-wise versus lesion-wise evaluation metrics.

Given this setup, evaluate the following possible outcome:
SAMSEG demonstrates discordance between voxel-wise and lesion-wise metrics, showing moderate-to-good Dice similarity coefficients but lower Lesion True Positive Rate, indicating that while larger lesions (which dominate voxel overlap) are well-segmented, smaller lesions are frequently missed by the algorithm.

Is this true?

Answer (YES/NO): NO